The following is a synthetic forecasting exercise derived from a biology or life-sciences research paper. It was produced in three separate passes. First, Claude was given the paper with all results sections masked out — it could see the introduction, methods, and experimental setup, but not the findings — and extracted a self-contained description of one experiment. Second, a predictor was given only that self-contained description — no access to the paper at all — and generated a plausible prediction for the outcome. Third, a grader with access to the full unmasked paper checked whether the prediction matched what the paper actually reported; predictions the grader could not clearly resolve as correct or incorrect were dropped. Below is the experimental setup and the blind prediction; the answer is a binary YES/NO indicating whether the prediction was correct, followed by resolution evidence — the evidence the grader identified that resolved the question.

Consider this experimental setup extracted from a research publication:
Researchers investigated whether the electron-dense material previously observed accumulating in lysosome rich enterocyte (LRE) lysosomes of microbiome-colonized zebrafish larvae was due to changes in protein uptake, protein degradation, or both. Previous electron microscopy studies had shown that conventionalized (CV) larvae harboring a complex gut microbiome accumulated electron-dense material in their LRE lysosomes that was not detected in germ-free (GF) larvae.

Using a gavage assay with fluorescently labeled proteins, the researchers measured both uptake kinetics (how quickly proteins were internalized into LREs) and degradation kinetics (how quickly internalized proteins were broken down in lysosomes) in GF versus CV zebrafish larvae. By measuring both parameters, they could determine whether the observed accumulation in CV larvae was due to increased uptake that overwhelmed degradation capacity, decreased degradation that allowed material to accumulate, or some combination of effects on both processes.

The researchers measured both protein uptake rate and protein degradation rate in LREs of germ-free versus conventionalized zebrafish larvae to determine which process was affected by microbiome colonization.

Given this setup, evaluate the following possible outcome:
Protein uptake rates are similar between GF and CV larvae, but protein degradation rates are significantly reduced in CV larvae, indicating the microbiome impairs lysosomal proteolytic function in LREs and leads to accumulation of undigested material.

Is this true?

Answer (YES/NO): NO